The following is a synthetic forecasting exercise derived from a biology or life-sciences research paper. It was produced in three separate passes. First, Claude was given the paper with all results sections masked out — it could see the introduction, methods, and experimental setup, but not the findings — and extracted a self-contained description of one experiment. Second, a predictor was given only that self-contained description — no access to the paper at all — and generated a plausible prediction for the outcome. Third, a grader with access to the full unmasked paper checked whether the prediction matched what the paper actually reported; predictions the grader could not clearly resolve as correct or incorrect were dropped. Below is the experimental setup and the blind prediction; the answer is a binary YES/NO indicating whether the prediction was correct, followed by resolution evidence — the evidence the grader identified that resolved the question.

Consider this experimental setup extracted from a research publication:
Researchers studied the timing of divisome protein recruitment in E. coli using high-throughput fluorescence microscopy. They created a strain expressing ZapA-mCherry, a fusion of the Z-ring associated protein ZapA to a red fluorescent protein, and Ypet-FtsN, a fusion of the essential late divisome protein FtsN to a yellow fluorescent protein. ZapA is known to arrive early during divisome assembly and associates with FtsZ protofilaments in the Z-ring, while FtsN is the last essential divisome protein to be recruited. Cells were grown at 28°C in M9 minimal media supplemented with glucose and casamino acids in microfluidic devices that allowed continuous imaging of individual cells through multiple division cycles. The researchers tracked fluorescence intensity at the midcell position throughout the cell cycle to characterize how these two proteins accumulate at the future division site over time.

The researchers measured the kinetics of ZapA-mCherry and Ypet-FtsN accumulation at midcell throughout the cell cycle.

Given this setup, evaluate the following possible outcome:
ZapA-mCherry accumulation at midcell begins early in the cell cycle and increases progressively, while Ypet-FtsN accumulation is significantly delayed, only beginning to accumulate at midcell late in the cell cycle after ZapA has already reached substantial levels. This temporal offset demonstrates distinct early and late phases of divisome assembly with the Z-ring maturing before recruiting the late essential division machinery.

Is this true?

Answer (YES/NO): YES